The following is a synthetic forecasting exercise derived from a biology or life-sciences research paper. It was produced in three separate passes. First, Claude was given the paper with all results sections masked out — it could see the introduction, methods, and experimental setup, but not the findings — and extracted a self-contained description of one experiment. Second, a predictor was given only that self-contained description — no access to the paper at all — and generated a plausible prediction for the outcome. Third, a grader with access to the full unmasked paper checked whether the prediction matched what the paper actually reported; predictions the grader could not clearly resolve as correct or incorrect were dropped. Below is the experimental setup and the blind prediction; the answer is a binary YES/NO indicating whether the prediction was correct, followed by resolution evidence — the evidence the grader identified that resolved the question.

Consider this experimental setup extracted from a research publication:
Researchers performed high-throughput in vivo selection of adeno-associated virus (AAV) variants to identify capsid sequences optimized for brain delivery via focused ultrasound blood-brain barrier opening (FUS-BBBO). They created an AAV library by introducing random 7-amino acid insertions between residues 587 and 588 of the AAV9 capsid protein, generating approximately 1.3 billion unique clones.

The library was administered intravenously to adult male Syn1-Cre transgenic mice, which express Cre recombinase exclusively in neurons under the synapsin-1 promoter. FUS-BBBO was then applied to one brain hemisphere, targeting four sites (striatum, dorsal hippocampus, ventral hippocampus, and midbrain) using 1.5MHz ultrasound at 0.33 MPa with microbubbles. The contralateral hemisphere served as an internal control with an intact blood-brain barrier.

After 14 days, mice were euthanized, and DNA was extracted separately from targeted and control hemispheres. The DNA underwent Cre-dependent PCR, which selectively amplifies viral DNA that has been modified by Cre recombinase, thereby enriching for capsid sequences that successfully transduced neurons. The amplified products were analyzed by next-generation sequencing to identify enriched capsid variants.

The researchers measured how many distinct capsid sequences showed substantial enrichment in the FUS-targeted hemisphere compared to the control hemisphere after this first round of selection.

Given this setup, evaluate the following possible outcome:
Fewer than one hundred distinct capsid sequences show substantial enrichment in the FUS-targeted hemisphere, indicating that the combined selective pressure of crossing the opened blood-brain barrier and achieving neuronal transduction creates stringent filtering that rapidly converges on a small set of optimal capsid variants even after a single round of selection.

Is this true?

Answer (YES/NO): NO